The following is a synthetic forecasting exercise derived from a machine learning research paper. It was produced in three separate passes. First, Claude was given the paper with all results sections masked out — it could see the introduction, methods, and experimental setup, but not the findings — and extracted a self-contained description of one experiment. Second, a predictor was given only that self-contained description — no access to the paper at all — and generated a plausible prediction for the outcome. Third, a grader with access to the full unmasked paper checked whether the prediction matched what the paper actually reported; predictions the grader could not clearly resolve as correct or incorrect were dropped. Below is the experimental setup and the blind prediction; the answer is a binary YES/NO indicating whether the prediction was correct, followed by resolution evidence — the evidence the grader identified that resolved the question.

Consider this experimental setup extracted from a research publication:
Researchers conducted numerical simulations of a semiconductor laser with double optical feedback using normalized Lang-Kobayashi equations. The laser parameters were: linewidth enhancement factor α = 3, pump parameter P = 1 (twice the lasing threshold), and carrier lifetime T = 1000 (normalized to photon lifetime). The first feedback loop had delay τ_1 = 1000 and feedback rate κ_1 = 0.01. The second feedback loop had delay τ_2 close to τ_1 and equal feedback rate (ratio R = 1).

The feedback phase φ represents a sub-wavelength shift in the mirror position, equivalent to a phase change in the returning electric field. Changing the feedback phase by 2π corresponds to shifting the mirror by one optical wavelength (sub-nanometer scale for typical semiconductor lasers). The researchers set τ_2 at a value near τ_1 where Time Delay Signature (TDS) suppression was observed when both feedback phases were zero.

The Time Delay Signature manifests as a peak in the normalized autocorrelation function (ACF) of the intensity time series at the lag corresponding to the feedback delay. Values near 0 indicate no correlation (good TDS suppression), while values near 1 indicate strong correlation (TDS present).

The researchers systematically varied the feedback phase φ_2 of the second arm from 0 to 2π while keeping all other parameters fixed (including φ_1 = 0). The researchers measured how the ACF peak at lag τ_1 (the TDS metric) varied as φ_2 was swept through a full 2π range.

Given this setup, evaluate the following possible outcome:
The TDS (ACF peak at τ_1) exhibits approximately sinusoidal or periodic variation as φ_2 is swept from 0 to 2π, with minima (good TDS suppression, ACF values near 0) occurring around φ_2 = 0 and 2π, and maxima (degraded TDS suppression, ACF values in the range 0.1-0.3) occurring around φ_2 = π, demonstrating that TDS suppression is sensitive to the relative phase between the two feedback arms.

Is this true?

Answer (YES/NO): NO